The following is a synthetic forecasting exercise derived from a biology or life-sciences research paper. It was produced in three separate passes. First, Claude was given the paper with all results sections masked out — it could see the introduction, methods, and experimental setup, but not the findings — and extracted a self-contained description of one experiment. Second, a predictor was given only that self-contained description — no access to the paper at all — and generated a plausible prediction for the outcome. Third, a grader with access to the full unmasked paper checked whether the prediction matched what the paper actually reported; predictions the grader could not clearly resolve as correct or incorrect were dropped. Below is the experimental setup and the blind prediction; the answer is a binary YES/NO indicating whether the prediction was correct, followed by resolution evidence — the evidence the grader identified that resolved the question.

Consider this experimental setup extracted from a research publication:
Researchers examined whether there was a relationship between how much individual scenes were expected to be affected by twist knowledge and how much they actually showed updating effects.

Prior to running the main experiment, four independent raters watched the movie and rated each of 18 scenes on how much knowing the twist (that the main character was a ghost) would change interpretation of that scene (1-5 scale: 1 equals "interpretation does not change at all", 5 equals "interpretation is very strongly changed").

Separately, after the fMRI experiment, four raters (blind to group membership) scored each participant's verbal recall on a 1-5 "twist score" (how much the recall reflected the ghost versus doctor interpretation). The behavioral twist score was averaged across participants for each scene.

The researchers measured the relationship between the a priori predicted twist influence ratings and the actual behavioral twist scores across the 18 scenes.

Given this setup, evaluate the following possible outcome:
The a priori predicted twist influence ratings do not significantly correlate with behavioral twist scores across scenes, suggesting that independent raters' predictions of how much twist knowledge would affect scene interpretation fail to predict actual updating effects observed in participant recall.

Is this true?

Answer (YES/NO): NO